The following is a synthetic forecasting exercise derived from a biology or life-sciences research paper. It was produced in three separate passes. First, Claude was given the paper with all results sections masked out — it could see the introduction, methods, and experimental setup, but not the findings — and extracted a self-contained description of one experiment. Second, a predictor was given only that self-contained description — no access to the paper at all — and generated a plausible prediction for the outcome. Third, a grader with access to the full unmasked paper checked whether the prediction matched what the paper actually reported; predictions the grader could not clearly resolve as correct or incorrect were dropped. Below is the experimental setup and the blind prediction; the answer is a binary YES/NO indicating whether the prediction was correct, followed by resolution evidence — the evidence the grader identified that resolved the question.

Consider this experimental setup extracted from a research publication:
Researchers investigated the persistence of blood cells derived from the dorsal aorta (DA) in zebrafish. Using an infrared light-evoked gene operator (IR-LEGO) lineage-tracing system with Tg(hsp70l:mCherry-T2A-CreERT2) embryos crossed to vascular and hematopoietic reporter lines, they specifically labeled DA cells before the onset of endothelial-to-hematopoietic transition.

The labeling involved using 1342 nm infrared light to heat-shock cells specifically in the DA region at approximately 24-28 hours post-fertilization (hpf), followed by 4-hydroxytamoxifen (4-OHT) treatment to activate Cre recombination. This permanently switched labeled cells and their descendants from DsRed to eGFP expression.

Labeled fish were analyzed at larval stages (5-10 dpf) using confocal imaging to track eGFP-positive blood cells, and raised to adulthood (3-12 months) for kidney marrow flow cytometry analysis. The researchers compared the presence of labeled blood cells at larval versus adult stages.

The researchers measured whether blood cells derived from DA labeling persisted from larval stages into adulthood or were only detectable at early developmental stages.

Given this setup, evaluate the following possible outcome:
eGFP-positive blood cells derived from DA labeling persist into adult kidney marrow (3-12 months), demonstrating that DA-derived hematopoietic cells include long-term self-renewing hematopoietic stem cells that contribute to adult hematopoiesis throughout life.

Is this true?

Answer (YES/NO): NO